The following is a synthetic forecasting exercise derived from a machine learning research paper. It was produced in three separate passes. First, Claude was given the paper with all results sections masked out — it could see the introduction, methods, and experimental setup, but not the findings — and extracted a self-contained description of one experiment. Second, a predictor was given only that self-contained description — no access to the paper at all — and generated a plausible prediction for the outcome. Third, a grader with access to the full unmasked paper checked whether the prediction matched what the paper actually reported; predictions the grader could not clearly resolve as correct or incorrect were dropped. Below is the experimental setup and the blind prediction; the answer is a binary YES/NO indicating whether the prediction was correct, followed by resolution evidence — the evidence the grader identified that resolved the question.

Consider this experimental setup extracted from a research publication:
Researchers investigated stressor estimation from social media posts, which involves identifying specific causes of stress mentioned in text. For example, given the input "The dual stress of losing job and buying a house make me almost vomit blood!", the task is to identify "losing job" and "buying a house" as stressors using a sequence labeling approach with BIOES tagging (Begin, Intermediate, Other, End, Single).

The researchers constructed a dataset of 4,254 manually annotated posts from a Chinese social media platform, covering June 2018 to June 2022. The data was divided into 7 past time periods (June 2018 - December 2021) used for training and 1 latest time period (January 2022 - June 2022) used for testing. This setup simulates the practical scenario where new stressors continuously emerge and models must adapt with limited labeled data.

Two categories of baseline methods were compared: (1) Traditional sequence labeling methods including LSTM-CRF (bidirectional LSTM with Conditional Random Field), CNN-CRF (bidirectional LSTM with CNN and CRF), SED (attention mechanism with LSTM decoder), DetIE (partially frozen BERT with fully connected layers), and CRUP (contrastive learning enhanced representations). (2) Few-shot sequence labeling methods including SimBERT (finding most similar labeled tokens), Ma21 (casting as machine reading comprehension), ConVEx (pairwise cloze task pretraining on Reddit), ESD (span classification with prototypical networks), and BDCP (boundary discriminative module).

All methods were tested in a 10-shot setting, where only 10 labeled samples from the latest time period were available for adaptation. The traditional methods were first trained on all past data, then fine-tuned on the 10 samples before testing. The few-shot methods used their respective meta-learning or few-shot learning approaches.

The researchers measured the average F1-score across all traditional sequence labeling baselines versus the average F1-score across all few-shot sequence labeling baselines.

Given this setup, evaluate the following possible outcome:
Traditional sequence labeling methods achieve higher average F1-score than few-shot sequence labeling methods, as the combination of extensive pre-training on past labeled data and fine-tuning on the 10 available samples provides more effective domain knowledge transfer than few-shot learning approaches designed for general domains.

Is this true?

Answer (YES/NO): NO